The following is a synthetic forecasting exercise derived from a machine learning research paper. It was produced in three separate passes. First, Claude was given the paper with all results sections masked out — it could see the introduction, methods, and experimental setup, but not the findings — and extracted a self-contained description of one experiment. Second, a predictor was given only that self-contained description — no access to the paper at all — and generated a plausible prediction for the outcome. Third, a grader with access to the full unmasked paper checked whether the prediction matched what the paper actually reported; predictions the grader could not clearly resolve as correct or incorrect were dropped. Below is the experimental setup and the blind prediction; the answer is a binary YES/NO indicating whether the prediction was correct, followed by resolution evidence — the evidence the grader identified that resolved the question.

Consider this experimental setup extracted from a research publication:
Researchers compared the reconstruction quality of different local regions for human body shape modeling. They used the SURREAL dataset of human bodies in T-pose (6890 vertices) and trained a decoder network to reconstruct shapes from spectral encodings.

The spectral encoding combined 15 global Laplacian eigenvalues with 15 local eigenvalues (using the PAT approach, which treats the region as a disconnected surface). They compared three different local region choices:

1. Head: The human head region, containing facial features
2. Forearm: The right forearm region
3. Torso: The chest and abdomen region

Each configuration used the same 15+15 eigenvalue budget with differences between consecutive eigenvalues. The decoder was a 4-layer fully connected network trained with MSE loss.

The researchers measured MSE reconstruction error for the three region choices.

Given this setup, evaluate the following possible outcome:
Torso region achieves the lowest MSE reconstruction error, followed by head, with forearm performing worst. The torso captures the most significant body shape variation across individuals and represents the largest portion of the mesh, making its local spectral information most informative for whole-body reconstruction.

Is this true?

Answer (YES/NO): NO